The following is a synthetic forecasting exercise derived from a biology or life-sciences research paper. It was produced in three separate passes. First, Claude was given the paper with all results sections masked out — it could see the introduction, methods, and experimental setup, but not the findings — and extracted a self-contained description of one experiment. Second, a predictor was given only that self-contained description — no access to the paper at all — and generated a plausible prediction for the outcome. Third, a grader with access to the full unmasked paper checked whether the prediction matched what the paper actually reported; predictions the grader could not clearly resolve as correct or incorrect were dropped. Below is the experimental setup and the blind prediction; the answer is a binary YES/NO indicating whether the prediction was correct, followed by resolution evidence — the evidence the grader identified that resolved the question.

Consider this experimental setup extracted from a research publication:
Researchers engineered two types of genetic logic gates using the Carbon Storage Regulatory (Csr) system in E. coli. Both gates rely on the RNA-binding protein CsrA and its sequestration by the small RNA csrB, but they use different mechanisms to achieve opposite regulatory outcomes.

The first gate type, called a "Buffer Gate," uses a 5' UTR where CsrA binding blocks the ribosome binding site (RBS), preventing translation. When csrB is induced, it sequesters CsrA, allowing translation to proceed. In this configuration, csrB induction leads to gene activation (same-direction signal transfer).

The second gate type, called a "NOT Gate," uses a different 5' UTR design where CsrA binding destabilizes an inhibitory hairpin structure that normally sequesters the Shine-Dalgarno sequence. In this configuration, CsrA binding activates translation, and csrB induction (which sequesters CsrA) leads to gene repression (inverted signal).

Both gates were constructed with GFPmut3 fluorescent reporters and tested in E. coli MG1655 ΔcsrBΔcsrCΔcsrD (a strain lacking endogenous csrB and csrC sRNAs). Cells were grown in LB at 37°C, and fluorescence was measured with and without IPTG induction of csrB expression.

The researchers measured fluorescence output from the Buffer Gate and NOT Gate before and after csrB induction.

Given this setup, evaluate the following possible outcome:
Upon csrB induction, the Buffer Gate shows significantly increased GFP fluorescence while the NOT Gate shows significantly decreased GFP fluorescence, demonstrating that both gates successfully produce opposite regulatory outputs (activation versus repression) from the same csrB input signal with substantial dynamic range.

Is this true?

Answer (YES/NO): NO